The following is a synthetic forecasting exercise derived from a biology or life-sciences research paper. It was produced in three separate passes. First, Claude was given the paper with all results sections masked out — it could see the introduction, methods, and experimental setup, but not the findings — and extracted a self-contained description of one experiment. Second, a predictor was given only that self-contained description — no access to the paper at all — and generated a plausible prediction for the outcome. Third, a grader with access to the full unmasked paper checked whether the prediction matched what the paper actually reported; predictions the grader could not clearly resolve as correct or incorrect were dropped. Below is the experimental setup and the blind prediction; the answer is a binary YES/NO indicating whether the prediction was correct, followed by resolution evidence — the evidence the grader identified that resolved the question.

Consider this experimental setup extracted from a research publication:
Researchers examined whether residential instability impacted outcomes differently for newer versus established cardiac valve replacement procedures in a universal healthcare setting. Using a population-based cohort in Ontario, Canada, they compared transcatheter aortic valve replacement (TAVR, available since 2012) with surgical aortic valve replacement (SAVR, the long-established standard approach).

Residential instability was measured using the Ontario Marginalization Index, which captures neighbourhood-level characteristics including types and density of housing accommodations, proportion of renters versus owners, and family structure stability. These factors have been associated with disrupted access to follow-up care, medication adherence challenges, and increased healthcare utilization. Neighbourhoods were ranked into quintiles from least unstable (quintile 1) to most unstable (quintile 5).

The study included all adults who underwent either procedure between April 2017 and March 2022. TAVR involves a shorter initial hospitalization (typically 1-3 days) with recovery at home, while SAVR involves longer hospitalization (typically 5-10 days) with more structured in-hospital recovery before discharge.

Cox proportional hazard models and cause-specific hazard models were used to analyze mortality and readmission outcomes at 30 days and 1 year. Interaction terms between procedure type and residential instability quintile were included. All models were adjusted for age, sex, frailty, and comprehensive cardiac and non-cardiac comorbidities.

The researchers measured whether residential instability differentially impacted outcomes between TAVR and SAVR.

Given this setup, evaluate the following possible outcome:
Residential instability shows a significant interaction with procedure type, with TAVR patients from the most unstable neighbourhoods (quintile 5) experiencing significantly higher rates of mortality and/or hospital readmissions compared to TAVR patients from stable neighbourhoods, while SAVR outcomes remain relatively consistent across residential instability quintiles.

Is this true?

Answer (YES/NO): NO